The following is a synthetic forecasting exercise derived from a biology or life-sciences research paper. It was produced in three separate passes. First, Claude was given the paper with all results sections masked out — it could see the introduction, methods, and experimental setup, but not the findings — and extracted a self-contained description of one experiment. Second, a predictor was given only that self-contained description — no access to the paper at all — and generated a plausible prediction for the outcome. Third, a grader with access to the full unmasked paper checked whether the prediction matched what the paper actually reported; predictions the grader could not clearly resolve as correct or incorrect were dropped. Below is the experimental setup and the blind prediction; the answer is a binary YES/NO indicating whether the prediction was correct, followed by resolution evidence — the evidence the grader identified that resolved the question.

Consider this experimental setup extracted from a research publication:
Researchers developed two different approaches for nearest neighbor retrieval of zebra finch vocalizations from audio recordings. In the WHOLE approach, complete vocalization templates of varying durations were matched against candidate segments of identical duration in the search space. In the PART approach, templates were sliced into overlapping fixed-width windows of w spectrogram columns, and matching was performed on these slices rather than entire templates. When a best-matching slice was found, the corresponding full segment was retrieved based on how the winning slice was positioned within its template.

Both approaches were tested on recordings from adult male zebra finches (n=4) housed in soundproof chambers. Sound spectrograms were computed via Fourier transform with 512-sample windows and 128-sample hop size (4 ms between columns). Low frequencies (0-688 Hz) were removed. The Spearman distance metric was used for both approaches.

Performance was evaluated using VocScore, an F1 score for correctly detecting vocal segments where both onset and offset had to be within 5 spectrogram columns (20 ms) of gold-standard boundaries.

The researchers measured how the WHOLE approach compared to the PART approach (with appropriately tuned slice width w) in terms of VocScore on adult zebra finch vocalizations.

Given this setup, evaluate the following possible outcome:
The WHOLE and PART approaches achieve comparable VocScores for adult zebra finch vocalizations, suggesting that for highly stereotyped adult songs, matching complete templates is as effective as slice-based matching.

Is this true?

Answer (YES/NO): NO